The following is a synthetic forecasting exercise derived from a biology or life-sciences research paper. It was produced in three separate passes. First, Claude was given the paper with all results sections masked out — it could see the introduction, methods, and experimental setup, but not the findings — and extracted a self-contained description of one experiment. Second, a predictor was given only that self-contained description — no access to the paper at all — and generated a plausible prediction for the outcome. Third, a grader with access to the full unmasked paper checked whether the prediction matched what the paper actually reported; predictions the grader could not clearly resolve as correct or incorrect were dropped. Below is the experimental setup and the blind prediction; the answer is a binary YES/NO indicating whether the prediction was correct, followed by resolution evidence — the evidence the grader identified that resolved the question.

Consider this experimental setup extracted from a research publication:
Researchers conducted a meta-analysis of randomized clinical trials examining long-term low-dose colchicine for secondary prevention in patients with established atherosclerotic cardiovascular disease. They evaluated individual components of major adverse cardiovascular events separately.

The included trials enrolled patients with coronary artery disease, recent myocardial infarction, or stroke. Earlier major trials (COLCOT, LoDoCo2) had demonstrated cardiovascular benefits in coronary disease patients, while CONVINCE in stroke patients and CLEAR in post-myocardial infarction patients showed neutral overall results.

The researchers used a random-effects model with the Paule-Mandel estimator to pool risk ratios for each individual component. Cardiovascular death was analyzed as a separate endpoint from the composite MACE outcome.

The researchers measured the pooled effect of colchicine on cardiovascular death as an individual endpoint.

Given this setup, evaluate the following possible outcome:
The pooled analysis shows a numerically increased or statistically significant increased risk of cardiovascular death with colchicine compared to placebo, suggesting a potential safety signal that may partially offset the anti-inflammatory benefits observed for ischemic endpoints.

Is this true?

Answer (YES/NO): NO